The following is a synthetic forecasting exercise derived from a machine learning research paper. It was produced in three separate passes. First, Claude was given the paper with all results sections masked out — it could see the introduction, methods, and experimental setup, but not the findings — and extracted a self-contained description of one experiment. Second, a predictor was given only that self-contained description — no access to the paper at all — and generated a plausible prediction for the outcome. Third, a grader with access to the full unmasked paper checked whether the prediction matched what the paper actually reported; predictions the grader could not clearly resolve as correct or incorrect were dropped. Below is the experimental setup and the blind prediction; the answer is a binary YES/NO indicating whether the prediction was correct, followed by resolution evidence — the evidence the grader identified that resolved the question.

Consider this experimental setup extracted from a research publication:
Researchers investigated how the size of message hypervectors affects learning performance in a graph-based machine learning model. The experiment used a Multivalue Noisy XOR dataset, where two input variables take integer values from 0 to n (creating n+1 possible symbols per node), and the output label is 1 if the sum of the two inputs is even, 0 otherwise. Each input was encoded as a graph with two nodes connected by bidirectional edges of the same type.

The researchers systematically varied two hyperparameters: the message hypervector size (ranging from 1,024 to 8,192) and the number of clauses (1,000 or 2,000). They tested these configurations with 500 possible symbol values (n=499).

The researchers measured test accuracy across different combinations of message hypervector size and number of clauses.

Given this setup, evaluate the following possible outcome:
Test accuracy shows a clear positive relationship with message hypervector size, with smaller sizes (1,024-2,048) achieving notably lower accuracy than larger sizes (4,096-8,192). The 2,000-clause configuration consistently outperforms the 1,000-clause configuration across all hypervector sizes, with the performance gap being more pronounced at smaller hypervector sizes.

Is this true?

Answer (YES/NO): NO